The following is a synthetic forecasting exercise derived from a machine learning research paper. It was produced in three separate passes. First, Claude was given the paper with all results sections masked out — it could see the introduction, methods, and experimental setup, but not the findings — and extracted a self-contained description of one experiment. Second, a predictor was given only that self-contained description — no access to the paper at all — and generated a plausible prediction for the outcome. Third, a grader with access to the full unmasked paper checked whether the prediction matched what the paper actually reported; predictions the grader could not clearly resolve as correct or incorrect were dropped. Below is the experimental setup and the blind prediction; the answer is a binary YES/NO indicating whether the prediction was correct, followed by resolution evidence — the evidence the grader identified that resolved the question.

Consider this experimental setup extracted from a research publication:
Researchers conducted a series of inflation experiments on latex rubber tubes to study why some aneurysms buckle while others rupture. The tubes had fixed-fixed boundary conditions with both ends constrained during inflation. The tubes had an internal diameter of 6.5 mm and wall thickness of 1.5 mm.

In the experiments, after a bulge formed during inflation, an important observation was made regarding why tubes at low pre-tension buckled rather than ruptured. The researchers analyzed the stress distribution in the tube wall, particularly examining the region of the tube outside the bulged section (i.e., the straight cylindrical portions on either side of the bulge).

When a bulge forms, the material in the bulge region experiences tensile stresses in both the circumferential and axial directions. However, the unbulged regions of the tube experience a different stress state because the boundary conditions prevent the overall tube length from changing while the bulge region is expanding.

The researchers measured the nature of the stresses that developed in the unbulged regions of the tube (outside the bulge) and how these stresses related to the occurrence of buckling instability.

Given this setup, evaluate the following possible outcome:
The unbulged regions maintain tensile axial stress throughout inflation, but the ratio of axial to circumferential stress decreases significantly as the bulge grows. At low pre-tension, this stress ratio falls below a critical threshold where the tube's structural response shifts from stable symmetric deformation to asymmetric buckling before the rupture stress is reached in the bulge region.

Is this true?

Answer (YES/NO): NO